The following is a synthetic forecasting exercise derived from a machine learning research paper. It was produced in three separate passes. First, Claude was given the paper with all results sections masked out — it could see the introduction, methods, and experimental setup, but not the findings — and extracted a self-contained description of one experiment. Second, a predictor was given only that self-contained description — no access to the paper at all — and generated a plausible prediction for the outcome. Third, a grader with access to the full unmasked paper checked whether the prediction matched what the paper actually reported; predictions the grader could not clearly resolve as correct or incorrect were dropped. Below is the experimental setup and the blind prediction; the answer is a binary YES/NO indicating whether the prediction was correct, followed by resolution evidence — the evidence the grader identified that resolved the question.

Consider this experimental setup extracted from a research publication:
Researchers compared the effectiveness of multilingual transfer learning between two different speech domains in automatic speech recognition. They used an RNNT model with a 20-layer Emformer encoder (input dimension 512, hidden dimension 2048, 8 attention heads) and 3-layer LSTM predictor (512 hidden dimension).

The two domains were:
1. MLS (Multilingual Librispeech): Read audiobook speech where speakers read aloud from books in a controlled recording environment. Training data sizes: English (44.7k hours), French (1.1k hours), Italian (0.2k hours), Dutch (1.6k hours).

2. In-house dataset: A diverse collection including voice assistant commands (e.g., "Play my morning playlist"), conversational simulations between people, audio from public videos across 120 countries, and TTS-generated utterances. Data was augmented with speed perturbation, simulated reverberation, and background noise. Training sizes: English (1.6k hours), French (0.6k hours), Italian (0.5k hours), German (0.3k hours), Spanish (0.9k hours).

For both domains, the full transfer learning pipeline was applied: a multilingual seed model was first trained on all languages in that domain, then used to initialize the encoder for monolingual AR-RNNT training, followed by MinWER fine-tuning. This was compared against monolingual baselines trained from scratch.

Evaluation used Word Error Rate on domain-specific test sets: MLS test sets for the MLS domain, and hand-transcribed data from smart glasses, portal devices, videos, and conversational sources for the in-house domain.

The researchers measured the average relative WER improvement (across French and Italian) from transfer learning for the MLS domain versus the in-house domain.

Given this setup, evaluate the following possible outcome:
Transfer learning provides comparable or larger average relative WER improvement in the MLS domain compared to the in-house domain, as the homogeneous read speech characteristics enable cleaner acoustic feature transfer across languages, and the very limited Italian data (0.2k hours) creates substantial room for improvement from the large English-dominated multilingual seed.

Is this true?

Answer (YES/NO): NO